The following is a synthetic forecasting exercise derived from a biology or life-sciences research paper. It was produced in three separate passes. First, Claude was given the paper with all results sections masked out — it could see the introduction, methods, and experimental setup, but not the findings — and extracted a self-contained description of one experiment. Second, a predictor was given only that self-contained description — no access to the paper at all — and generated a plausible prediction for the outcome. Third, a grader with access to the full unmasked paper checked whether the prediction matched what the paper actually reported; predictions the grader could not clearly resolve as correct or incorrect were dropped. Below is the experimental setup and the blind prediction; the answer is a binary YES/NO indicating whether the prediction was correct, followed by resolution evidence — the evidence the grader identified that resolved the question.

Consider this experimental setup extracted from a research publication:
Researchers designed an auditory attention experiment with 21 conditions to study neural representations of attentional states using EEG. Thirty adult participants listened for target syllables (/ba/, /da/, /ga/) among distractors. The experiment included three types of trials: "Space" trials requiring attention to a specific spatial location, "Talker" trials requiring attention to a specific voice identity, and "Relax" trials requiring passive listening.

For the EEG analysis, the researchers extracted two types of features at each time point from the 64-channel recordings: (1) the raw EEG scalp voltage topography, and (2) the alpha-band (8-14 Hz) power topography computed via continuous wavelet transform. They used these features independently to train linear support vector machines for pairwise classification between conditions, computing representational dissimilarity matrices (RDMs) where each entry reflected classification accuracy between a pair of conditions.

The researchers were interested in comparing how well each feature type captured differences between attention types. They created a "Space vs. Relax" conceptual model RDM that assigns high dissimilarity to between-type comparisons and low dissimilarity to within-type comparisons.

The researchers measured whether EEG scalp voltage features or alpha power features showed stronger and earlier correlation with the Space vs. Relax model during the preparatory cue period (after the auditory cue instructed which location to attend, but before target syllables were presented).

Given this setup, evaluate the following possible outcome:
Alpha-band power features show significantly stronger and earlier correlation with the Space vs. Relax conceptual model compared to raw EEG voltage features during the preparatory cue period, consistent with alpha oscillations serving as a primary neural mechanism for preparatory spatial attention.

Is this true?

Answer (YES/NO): NO